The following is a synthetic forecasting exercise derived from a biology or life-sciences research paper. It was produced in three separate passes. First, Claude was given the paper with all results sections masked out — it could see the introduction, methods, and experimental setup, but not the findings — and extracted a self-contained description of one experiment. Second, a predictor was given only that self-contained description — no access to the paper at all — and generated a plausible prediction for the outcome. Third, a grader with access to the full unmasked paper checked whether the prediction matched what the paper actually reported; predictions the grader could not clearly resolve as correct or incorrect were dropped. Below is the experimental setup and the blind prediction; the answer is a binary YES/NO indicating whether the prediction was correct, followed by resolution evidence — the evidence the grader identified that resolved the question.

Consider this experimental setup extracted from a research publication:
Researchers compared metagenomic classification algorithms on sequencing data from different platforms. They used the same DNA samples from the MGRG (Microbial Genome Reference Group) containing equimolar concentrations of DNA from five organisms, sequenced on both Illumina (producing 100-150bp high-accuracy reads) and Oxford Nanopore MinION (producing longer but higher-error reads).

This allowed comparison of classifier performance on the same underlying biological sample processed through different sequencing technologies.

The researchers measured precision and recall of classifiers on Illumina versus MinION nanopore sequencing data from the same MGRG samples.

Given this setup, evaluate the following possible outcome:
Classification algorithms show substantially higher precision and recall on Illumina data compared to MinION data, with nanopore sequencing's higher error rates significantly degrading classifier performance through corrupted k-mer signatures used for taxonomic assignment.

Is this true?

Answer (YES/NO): NO